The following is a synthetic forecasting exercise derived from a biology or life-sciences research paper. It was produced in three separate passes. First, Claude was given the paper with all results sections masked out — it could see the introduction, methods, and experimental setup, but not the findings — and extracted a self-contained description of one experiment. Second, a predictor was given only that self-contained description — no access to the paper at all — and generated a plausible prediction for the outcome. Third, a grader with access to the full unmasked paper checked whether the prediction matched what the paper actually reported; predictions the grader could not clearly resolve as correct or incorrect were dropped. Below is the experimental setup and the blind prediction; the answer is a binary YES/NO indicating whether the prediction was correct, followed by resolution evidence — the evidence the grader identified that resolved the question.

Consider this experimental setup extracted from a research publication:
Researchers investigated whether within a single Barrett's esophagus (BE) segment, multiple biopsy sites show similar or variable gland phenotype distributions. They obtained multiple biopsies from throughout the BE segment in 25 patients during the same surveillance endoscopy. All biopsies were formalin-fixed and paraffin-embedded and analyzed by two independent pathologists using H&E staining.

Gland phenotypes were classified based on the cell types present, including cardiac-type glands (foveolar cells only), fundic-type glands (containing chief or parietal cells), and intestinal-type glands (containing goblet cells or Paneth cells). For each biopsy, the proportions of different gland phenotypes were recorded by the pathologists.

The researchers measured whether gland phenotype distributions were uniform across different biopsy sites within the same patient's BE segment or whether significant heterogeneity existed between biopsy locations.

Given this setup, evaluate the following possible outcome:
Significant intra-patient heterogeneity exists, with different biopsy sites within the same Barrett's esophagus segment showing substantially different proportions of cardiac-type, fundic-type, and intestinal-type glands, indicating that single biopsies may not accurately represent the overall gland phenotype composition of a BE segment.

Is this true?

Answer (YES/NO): NO